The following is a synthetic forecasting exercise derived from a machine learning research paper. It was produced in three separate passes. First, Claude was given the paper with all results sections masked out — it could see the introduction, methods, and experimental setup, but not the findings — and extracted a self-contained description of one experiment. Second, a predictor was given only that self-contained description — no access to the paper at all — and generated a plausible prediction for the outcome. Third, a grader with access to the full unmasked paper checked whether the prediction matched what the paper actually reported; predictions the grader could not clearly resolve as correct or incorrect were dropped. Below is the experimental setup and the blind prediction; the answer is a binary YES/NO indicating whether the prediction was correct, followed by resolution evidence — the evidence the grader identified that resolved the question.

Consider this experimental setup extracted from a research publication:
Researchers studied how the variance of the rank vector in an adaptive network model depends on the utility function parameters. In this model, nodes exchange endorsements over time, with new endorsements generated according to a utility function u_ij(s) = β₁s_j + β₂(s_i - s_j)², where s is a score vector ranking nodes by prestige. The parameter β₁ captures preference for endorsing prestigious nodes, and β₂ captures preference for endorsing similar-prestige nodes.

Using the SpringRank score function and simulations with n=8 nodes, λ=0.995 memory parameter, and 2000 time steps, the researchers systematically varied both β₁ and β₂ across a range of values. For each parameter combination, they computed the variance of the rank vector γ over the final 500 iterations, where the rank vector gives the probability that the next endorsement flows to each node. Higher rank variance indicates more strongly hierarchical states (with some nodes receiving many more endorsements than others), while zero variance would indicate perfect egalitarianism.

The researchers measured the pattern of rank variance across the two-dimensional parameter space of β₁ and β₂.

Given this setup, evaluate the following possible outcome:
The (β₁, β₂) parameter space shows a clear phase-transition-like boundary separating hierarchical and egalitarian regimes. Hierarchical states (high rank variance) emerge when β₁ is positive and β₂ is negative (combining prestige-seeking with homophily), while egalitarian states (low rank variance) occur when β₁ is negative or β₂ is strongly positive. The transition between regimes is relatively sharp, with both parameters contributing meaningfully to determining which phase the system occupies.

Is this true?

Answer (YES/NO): NO